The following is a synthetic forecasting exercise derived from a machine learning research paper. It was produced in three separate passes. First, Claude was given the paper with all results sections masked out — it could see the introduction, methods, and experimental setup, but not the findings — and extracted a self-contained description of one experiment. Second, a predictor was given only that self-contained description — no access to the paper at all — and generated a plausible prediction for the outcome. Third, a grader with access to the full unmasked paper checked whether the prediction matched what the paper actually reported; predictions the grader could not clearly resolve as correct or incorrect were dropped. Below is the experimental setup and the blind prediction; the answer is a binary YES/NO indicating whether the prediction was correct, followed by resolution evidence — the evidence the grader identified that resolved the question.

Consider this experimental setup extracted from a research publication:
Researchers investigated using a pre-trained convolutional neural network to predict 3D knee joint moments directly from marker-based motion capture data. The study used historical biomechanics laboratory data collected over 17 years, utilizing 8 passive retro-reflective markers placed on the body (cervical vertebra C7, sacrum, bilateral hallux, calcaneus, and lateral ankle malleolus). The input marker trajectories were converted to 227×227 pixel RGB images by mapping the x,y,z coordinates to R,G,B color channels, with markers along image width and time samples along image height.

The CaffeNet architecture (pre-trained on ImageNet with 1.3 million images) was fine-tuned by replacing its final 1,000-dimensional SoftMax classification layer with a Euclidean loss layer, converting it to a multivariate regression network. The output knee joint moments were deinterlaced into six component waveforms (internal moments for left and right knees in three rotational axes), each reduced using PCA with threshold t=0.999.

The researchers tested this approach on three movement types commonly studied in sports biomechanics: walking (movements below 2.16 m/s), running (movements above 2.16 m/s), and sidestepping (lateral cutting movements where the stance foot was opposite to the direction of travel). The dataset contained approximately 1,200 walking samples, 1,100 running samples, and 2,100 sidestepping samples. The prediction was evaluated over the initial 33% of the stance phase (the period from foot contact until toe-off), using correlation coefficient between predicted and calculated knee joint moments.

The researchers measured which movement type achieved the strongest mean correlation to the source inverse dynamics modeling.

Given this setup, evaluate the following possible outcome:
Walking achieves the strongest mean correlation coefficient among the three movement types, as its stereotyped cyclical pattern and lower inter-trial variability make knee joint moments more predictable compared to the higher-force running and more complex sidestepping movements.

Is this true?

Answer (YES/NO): NO